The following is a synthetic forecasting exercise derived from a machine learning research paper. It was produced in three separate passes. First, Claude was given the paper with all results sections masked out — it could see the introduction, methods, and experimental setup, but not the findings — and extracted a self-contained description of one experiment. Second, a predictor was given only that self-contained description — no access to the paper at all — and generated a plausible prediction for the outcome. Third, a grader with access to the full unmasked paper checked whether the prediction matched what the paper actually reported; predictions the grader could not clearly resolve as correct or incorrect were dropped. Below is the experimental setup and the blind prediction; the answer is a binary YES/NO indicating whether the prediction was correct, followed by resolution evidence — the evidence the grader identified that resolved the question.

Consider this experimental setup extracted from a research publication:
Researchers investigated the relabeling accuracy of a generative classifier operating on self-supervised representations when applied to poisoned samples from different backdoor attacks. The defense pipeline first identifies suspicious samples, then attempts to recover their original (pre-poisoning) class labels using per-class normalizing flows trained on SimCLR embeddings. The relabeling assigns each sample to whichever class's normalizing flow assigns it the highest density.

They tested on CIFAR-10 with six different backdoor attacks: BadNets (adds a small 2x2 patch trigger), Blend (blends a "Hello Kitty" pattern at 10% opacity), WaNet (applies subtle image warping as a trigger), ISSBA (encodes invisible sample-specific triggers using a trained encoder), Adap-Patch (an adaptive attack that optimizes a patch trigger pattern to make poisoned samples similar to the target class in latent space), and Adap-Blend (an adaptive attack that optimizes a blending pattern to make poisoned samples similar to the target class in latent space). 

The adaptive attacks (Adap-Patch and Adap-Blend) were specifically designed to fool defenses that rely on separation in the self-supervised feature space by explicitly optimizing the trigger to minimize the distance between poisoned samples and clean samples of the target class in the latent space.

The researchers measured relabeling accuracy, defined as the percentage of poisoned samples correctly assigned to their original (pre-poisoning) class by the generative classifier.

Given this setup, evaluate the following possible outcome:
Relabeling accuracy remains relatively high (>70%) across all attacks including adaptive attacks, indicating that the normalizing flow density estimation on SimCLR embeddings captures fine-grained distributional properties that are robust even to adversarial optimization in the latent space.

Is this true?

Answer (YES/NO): NO